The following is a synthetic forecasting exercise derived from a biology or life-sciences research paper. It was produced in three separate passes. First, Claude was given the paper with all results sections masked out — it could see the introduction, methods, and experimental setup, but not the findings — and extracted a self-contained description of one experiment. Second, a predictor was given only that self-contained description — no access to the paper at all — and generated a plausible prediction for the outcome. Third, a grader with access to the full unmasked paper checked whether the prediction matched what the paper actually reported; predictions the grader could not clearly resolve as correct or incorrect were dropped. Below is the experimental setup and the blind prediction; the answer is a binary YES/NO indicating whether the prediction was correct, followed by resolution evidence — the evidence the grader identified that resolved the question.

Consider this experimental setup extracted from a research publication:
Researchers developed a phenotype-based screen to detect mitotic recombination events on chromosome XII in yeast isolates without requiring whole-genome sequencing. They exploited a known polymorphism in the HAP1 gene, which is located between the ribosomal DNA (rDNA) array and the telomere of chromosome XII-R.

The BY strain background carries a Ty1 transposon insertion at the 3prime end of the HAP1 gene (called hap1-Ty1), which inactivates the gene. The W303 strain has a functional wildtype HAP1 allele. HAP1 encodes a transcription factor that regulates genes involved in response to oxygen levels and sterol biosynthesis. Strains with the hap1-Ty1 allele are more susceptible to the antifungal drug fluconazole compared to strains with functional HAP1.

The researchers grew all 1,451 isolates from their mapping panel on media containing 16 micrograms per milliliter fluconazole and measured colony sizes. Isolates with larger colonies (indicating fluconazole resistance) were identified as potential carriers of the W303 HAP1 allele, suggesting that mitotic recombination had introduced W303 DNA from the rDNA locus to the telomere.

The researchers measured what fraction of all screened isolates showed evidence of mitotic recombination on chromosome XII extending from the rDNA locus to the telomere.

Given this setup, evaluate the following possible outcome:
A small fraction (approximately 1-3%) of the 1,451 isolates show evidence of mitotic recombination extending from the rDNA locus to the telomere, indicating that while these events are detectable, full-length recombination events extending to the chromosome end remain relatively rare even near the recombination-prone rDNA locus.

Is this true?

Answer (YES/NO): YES